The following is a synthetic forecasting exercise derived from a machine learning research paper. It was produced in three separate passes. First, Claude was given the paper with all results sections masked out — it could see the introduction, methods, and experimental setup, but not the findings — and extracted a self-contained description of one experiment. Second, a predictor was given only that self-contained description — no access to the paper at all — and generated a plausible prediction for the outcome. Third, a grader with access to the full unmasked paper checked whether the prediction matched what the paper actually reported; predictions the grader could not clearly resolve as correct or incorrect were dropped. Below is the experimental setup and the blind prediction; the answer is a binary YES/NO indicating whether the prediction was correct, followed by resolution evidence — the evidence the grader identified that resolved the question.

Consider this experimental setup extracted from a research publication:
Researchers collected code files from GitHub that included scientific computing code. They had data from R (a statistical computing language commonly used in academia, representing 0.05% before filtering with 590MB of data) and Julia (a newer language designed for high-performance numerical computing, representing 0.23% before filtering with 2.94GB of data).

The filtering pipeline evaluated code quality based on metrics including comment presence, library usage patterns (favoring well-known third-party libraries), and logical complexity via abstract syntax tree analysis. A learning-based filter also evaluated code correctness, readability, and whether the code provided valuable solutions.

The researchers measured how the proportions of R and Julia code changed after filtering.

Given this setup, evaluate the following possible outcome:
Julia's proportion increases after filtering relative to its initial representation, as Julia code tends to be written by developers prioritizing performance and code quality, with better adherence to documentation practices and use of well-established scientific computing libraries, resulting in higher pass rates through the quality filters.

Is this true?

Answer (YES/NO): YES